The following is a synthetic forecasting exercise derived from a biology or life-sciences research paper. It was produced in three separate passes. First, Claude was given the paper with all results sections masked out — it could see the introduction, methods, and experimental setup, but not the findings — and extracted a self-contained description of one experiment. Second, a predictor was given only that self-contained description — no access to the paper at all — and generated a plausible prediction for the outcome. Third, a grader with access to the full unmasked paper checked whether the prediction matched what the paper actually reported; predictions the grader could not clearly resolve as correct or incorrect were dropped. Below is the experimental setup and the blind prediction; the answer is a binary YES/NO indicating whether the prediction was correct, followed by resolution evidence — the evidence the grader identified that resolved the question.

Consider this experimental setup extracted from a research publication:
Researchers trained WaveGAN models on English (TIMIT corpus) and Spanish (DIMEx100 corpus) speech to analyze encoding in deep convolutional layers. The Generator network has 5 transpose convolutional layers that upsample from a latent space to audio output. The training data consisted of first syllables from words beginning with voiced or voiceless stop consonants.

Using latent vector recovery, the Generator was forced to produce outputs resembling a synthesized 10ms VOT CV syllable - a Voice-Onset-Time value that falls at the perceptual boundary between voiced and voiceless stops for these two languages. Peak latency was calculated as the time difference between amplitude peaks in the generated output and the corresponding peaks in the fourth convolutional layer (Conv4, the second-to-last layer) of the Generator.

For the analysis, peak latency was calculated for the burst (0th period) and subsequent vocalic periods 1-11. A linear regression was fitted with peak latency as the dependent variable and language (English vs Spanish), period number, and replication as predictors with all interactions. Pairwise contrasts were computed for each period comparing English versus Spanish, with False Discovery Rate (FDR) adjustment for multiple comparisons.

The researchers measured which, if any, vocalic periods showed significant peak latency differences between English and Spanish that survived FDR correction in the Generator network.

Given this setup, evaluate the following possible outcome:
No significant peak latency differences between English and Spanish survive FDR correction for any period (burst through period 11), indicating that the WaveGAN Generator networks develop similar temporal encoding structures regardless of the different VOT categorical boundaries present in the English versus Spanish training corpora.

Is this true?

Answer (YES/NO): NO